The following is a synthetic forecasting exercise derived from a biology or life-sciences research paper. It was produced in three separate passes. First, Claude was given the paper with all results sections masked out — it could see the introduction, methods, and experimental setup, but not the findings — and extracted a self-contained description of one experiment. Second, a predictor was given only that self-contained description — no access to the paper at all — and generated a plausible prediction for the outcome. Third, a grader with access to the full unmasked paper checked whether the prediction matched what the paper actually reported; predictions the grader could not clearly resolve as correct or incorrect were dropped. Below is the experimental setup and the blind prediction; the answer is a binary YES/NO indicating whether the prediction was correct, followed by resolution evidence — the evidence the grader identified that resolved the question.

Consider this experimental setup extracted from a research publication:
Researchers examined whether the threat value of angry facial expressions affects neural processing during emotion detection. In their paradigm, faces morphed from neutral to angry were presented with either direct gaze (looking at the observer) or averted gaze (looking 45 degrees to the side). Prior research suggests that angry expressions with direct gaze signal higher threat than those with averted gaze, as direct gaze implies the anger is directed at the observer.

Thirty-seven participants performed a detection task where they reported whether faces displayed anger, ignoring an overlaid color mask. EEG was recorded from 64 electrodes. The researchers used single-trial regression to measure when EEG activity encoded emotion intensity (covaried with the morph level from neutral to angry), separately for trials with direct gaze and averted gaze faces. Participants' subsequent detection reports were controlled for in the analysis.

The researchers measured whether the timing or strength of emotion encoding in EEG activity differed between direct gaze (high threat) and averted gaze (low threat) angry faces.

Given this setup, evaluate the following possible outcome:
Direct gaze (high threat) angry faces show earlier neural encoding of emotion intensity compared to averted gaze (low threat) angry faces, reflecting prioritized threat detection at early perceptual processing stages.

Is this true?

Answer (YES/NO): NO